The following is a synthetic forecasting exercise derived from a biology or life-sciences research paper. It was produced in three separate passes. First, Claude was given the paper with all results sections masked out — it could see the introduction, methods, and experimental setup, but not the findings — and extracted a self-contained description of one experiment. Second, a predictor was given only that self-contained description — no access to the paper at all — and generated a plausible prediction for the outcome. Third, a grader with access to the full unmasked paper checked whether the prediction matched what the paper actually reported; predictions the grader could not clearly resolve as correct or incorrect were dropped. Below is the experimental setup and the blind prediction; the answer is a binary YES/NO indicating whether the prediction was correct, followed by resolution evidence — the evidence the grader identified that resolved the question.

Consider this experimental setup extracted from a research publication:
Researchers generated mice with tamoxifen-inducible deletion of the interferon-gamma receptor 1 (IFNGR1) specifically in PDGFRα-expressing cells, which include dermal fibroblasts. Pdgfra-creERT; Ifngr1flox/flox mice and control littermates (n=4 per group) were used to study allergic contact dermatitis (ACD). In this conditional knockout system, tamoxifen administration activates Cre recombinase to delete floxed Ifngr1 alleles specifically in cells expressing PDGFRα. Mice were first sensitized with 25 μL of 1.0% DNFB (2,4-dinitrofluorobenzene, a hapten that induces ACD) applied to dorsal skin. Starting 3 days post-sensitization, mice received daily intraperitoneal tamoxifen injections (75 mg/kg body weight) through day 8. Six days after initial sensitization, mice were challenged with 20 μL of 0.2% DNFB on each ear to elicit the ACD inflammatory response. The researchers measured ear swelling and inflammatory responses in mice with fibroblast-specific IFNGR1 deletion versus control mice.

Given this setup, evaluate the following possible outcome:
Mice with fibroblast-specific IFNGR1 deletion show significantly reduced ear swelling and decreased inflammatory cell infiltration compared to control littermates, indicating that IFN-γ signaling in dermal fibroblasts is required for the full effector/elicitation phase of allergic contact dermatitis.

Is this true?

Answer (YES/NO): YES